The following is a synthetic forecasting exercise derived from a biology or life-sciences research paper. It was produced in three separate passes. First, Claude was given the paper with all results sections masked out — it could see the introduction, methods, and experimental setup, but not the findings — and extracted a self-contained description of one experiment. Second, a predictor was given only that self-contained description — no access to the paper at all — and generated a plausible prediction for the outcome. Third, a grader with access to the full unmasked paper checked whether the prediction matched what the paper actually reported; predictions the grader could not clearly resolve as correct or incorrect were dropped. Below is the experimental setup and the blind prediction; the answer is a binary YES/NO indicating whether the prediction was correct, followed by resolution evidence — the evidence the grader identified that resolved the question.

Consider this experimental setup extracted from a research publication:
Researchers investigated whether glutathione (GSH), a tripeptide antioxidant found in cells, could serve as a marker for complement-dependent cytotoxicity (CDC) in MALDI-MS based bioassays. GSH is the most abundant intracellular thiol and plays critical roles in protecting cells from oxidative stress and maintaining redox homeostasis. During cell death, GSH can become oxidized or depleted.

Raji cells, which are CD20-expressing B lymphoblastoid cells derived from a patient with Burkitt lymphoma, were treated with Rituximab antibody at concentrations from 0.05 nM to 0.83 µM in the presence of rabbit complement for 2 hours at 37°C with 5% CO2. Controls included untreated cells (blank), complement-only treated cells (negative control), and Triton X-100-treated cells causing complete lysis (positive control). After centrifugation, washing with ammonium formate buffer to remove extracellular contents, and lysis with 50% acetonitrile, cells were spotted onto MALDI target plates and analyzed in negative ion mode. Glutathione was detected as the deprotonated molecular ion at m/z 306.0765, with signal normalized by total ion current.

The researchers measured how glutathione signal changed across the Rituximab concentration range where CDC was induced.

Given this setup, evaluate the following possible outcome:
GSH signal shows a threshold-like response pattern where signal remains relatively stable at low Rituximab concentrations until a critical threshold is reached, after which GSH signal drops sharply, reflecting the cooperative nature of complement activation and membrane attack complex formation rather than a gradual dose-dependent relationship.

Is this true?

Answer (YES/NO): NO